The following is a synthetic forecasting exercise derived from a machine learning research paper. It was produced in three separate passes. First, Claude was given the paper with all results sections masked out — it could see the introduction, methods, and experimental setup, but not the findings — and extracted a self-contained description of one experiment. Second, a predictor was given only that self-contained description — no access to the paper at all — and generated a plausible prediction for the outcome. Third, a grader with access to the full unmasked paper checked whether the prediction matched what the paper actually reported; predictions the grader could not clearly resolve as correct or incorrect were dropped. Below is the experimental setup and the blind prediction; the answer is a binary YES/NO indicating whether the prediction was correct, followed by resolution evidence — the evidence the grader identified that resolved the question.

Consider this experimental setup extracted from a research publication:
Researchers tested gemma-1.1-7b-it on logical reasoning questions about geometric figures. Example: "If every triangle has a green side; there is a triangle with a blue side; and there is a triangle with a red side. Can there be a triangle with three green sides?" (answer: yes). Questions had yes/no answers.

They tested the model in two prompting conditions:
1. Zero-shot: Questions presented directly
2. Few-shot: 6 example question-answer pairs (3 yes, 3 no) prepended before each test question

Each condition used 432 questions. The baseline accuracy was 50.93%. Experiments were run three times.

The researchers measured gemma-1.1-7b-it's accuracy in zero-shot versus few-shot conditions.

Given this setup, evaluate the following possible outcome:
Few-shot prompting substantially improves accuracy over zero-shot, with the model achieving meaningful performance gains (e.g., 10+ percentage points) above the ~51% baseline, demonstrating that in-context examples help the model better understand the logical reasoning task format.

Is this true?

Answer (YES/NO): NO